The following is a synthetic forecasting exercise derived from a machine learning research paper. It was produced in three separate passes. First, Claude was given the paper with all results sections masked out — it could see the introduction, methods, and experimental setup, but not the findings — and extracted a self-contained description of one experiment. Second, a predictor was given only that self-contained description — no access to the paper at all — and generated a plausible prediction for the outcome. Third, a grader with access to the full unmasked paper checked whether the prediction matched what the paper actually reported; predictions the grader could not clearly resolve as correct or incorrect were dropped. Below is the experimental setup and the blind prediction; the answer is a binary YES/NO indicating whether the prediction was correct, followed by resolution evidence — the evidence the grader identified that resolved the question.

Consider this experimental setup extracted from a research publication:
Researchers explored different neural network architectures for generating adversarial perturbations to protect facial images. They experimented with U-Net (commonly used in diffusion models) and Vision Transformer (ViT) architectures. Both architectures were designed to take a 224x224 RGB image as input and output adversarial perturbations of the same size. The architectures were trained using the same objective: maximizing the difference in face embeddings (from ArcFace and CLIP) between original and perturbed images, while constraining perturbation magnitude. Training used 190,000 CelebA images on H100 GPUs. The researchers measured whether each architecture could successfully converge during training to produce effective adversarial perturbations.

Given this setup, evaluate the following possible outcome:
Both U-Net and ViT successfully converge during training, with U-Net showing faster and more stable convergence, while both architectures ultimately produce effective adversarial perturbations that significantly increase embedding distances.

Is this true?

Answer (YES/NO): NO